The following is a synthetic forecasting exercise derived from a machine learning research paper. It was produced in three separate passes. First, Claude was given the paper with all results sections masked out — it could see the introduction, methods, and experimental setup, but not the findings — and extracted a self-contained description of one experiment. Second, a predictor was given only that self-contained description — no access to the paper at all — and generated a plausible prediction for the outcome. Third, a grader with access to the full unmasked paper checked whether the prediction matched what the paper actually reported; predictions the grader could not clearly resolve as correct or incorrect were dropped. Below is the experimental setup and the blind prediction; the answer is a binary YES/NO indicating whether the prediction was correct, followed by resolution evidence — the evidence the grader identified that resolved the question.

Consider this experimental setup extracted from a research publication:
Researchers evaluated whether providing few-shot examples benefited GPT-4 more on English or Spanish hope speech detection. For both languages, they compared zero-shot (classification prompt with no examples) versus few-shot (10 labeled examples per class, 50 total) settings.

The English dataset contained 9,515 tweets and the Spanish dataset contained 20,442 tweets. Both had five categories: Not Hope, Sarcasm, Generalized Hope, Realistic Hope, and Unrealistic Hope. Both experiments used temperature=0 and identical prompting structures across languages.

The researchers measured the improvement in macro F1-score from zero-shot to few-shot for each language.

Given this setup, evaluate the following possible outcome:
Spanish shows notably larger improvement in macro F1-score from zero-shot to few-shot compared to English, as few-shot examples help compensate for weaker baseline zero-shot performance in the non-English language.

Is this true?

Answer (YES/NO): NO